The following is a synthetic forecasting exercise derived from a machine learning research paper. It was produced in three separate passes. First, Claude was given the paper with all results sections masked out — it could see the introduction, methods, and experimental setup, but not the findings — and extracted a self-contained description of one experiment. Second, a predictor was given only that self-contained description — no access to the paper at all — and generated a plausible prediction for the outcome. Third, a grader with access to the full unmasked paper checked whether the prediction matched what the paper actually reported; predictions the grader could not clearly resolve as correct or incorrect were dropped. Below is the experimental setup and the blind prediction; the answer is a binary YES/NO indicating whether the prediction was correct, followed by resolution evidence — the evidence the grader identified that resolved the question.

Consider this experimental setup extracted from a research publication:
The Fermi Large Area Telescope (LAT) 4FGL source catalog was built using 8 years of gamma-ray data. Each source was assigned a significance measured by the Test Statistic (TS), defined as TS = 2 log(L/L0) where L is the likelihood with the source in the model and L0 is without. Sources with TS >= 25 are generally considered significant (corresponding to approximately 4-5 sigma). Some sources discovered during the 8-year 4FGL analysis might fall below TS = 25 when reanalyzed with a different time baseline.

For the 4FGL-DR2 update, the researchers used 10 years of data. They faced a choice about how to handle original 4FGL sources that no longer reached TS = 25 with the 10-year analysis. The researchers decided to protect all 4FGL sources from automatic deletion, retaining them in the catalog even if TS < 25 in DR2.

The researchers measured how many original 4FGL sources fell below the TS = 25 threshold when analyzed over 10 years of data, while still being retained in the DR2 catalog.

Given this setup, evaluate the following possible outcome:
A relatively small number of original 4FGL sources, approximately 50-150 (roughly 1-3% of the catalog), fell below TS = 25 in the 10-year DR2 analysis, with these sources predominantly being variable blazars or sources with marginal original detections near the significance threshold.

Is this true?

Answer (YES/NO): YES